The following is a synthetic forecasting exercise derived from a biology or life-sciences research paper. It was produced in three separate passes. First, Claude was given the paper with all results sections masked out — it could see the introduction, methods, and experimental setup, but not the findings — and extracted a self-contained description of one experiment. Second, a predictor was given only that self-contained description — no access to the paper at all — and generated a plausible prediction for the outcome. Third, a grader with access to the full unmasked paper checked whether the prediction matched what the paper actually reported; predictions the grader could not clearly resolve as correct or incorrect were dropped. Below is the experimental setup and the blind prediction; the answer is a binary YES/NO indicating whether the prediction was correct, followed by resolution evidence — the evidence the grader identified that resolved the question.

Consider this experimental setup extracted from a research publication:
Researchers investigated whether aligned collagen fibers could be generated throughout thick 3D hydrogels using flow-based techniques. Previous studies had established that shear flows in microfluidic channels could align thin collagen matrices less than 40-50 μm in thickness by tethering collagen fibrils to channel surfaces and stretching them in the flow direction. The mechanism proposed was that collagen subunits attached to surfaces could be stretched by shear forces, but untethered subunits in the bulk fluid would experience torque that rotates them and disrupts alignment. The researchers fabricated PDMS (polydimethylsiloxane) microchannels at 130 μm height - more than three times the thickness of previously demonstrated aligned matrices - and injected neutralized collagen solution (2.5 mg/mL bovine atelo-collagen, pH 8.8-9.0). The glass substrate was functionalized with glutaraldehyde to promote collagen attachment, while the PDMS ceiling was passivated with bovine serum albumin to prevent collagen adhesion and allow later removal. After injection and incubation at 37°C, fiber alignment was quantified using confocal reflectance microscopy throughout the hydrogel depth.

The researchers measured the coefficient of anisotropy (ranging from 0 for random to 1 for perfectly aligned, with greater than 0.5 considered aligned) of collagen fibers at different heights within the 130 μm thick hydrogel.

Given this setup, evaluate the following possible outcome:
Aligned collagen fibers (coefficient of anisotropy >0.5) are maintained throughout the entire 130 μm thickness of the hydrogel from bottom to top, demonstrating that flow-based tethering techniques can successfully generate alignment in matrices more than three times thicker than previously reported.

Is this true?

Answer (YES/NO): NO